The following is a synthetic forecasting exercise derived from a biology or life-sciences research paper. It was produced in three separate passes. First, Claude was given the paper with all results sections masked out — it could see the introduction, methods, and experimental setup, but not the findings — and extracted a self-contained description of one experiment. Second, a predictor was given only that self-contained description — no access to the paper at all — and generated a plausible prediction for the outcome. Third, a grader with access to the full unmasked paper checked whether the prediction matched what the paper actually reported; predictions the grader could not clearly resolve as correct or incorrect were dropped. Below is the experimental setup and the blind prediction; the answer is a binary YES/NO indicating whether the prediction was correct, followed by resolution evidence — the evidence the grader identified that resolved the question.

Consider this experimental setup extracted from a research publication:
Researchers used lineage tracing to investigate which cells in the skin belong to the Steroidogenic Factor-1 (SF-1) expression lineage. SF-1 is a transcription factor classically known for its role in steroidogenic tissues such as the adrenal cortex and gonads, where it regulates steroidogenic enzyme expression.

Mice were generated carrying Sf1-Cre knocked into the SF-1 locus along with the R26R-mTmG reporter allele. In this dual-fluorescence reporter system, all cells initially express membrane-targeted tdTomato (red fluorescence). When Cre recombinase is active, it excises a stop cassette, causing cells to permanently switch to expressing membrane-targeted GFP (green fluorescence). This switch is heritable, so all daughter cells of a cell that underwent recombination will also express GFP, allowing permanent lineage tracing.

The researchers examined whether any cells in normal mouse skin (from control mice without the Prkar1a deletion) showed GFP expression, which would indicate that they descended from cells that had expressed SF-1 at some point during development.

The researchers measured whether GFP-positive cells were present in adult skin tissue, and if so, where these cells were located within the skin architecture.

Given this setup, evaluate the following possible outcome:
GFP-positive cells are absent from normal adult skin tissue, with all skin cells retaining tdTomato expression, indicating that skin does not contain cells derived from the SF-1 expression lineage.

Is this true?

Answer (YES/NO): NO